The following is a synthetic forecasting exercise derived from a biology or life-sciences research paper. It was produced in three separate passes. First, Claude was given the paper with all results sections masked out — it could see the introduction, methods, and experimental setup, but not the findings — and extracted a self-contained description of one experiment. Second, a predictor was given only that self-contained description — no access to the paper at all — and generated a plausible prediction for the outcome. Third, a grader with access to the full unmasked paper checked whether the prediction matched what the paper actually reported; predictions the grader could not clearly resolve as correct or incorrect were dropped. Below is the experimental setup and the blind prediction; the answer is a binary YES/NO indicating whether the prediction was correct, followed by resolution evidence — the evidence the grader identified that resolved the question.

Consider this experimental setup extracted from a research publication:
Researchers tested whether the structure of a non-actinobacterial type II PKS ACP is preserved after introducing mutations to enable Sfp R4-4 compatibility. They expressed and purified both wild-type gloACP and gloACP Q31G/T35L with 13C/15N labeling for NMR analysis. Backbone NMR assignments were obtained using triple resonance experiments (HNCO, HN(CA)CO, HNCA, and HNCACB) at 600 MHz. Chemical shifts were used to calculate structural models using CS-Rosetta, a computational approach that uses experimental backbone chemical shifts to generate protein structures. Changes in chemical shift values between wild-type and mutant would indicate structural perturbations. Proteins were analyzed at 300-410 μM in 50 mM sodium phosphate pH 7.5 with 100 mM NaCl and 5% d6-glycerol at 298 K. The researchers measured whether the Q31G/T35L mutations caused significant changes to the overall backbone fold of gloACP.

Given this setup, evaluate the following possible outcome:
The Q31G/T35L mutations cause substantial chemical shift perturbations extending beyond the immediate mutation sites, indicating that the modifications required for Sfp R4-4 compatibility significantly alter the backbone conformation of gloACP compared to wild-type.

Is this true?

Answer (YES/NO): NO